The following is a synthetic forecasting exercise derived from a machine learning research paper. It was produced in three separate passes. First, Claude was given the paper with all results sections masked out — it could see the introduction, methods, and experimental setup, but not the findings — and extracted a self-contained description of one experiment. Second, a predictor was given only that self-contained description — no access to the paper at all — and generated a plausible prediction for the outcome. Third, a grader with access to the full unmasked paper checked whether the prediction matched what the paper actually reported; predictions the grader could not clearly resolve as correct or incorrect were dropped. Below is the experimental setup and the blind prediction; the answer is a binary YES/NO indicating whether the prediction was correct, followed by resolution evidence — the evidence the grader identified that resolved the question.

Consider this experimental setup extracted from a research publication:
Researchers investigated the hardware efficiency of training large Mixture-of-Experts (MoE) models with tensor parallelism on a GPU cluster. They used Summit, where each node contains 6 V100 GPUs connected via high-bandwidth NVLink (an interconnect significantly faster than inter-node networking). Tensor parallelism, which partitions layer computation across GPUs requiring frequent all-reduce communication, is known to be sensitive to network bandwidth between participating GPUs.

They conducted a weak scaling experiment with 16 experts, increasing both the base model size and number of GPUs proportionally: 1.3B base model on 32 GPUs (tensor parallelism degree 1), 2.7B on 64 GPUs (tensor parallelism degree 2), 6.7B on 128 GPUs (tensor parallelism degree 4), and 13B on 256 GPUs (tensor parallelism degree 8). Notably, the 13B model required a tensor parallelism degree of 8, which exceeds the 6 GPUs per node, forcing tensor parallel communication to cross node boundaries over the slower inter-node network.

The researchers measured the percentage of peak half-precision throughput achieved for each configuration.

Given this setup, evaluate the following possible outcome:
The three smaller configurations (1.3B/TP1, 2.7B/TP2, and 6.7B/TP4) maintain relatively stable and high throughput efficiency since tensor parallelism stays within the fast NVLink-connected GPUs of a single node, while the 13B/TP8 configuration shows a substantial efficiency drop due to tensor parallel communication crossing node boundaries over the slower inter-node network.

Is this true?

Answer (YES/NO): NO